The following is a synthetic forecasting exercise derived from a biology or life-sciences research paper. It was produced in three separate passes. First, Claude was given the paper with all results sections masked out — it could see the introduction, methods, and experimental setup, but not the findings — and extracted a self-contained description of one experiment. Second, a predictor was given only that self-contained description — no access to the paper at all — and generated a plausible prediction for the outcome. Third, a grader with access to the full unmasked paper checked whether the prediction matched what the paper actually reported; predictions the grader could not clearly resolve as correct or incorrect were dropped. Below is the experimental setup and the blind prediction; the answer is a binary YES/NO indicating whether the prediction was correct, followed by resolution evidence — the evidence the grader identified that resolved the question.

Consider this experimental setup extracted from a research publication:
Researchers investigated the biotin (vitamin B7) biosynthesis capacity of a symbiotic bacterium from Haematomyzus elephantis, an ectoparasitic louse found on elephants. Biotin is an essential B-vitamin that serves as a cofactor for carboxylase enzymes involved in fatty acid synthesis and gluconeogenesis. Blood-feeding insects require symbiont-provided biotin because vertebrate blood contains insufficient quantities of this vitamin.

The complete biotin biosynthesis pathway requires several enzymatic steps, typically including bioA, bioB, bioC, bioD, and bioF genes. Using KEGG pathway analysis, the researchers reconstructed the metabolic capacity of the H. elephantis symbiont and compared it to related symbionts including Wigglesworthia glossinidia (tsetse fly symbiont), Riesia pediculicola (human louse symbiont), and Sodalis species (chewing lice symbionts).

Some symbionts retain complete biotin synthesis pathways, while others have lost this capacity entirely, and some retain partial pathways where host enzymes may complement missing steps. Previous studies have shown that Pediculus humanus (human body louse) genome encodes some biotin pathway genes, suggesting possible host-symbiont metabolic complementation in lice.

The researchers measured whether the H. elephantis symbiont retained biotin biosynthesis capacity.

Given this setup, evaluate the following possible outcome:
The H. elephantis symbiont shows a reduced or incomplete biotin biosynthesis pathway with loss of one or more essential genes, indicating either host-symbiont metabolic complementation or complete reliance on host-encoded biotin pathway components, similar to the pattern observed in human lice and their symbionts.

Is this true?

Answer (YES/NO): NO